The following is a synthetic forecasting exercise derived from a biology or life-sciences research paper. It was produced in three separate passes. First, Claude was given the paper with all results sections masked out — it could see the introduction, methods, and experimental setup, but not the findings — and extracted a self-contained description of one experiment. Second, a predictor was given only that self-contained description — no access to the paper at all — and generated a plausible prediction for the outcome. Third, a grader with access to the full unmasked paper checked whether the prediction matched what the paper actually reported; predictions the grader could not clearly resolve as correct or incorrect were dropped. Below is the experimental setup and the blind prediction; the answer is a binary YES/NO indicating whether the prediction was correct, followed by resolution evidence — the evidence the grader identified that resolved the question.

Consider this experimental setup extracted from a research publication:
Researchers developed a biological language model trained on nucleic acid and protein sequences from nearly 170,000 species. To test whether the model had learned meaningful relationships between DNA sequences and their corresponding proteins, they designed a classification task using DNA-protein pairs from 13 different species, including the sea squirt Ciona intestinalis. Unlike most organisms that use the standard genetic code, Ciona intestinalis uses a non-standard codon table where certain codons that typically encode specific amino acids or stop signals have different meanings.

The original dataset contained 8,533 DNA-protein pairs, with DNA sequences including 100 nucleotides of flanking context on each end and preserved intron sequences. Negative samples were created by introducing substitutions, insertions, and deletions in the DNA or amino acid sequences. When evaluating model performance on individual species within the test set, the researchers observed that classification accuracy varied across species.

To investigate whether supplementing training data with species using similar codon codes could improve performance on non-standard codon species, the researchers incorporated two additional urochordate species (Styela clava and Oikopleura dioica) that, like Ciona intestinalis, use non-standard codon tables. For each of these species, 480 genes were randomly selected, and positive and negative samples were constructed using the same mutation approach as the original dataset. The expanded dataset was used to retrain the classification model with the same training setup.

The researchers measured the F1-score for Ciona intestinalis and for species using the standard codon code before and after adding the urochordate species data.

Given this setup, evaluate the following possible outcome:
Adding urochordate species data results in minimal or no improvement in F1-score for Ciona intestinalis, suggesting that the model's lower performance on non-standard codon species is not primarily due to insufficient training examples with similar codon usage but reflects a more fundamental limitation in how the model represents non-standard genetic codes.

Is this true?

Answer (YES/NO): NO